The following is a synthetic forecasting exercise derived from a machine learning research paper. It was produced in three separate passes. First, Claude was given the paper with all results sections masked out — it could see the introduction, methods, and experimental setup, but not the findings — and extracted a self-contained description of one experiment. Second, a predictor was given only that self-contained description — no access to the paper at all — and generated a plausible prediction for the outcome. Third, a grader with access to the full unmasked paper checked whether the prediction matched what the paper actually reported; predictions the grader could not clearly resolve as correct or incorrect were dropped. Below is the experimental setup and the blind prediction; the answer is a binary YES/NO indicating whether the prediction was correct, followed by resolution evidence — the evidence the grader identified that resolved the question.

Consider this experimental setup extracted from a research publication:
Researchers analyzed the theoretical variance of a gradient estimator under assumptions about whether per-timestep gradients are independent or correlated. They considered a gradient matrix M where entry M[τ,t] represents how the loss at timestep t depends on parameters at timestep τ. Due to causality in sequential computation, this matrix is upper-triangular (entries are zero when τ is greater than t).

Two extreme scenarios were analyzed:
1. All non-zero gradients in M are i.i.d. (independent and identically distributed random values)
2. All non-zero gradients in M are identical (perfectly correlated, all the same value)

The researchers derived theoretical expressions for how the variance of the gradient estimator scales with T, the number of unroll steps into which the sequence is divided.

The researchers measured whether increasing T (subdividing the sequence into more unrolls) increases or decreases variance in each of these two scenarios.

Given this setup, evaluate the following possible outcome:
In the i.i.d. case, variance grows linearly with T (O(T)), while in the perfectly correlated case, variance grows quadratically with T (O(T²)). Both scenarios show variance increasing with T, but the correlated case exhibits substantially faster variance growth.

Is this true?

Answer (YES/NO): NO